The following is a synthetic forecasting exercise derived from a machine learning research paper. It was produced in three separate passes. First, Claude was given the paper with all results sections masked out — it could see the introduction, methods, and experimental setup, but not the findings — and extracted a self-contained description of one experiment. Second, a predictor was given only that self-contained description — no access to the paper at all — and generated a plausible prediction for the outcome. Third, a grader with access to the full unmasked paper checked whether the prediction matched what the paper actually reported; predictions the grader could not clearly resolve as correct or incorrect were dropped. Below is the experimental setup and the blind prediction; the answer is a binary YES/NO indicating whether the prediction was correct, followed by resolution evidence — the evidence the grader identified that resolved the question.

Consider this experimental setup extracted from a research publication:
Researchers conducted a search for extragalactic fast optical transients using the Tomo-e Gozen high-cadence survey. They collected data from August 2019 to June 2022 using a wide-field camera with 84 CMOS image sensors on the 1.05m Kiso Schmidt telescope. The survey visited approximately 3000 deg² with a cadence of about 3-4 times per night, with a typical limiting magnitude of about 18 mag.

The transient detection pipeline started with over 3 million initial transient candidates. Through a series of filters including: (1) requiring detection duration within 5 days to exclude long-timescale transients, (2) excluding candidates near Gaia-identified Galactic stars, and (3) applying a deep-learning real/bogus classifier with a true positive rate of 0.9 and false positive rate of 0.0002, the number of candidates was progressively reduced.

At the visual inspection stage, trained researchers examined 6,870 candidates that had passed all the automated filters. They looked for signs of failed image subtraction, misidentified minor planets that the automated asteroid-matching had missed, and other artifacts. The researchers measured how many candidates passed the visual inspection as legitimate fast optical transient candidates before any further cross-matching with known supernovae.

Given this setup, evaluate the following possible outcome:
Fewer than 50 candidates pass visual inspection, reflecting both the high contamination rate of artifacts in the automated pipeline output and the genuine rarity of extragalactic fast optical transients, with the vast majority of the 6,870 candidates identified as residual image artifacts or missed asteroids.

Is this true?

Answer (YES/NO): NO